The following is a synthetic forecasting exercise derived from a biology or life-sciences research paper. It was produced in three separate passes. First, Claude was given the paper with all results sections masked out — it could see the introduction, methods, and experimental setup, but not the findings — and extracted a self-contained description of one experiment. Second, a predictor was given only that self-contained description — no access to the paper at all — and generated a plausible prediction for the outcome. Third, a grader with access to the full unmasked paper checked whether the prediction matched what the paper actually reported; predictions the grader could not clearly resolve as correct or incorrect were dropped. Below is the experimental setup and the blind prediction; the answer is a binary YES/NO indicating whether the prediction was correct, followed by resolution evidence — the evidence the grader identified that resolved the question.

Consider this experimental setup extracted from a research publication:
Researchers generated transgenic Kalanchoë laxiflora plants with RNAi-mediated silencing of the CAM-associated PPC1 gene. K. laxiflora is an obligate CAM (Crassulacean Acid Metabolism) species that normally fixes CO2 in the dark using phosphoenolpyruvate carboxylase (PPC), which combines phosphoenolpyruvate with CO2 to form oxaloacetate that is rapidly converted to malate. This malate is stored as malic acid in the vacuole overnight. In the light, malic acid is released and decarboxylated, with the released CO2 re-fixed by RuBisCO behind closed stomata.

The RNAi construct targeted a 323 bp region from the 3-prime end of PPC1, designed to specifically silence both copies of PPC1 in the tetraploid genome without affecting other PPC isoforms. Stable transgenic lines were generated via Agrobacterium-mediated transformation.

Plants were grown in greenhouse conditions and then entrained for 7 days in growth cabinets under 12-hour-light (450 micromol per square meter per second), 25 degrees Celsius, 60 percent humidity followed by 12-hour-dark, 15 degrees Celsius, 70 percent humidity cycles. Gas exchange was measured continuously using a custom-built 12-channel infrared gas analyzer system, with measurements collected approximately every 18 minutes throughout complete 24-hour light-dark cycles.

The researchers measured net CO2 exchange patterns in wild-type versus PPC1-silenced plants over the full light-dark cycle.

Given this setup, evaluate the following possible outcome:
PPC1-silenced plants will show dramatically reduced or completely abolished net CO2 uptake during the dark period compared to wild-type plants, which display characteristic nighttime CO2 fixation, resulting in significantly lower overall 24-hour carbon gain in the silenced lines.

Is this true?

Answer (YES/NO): NO